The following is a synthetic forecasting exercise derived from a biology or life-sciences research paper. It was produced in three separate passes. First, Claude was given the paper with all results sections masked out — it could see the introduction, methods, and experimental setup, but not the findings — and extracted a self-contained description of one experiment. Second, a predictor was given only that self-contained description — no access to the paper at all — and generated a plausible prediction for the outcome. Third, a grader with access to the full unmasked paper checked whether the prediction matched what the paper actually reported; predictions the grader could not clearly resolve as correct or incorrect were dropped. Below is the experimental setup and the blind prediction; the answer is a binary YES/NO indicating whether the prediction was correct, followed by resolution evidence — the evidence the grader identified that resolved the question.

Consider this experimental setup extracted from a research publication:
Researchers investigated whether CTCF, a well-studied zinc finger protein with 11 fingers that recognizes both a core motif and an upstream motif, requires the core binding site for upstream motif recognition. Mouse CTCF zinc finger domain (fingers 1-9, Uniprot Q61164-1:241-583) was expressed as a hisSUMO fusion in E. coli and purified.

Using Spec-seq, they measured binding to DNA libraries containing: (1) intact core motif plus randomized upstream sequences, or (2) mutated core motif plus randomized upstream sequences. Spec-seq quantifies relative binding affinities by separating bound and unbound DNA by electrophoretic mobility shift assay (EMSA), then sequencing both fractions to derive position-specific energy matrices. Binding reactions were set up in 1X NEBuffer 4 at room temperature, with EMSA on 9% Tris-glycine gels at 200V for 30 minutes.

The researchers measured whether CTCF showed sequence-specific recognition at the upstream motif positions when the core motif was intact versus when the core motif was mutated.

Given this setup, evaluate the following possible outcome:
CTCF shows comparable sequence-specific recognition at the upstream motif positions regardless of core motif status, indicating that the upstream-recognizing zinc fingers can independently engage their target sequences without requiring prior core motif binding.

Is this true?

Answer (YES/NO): NO